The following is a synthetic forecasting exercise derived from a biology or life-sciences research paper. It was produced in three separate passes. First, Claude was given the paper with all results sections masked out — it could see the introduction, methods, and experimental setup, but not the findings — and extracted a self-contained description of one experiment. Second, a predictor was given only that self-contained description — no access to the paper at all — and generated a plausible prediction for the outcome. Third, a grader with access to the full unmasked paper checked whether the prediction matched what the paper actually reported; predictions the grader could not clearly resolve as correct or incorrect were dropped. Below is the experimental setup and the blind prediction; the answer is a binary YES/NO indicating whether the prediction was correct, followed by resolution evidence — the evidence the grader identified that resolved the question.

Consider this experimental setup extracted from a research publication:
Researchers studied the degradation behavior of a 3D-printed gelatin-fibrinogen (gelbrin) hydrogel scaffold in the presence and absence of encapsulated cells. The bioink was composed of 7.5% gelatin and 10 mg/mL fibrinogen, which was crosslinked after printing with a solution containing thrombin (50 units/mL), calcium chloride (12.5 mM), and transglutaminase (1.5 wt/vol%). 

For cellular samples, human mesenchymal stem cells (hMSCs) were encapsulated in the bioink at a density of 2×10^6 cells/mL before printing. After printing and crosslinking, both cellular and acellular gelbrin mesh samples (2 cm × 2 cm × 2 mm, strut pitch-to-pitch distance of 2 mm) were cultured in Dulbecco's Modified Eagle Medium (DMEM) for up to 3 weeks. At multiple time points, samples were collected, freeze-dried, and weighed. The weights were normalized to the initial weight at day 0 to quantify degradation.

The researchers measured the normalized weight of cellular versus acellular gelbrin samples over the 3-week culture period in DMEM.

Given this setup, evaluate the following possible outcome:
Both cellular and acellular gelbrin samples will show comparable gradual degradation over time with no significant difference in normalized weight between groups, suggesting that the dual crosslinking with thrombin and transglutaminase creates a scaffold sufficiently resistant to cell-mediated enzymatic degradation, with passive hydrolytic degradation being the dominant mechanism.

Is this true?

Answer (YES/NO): NO